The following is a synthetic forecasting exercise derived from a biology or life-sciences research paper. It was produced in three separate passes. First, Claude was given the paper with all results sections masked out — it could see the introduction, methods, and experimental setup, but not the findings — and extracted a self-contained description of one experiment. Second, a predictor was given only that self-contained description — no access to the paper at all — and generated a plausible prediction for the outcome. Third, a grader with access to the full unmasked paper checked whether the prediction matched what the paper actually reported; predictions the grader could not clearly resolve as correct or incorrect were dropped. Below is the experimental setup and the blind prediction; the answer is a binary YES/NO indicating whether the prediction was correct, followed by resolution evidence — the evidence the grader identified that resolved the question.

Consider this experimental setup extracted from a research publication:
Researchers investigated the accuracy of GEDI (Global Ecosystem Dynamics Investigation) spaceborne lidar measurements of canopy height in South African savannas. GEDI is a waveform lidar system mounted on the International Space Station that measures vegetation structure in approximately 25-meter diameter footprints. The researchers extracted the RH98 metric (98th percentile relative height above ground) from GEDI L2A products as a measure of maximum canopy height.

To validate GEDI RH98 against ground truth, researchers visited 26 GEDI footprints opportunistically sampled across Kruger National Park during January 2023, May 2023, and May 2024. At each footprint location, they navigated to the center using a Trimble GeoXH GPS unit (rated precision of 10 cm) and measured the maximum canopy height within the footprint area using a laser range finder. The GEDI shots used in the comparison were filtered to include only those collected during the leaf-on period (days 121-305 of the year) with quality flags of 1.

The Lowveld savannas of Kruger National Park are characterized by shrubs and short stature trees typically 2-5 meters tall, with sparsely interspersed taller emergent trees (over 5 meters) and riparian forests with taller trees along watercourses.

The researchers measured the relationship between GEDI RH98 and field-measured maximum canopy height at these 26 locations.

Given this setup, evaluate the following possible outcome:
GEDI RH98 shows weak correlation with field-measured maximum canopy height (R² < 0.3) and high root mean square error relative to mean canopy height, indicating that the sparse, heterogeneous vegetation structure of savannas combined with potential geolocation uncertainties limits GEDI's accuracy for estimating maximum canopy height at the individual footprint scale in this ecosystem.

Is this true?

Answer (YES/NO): NO